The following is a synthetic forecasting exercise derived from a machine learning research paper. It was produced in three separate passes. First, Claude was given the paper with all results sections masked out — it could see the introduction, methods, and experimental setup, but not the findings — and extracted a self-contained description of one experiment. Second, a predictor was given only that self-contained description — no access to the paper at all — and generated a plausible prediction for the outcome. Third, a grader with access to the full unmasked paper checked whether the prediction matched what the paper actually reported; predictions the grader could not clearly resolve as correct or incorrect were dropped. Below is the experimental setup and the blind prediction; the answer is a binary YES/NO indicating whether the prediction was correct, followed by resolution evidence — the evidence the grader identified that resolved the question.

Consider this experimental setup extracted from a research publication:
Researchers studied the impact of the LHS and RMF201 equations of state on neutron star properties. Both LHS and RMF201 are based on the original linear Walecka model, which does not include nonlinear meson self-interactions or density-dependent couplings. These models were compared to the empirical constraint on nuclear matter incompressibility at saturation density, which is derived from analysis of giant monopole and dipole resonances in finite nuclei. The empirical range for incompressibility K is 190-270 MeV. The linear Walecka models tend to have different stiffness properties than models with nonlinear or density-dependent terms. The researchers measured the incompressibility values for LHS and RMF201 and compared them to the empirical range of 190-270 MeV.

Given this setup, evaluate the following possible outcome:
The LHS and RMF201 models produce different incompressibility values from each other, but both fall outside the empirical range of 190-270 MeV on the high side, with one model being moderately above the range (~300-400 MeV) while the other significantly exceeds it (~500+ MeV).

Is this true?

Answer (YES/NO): NO